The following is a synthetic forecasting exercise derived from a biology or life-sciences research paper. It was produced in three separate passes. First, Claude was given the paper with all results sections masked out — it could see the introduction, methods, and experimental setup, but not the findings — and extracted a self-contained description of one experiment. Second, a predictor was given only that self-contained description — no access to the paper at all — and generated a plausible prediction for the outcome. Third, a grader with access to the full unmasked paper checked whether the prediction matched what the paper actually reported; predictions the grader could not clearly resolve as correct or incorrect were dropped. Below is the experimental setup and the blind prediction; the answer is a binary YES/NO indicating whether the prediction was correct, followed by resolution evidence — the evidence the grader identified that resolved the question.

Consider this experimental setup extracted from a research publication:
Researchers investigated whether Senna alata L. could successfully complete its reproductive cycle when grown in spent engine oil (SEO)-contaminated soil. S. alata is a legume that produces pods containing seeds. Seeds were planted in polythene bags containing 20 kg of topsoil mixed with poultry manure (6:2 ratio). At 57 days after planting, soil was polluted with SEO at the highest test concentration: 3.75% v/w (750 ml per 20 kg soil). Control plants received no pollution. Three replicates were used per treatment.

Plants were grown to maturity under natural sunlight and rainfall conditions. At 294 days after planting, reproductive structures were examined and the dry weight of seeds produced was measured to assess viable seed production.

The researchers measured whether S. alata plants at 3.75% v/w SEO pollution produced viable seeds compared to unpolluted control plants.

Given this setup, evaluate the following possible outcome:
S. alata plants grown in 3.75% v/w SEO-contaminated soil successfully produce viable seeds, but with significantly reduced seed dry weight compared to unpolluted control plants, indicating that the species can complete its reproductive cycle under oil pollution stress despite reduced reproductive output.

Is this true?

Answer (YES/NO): YES